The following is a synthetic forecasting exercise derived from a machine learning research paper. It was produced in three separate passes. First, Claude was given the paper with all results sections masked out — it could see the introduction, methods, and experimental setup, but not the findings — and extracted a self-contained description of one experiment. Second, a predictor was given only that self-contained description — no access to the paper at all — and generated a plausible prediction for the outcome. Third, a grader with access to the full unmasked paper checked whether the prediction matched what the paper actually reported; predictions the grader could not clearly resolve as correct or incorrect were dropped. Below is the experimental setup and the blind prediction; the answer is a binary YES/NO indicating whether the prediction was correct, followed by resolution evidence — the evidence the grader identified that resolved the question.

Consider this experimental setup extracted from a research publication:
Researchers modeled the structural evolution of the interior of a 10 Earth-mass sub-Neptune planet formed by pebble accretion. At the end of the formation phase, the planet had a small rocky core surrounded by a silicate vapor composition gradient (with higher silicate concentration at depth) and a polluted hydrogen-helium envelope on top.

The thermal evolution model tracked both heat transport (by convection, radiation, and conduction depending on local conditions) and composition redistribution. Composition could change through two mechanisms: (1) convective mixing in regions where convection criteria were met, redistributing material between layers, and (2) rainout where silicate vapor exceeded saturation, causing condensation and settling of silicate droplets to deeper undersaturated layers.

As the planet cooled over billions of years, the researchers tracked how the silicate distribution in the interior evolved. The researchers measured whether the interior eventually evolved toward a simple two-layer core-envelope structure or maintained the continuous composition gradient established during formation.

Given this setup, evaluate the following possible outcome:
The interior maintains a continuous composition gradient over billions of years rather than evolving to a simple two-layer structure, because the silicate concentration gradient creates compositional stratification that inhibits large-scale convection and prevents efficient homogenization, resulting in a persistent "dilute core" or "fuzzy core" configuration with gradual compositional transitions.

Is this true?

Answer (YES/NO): NO